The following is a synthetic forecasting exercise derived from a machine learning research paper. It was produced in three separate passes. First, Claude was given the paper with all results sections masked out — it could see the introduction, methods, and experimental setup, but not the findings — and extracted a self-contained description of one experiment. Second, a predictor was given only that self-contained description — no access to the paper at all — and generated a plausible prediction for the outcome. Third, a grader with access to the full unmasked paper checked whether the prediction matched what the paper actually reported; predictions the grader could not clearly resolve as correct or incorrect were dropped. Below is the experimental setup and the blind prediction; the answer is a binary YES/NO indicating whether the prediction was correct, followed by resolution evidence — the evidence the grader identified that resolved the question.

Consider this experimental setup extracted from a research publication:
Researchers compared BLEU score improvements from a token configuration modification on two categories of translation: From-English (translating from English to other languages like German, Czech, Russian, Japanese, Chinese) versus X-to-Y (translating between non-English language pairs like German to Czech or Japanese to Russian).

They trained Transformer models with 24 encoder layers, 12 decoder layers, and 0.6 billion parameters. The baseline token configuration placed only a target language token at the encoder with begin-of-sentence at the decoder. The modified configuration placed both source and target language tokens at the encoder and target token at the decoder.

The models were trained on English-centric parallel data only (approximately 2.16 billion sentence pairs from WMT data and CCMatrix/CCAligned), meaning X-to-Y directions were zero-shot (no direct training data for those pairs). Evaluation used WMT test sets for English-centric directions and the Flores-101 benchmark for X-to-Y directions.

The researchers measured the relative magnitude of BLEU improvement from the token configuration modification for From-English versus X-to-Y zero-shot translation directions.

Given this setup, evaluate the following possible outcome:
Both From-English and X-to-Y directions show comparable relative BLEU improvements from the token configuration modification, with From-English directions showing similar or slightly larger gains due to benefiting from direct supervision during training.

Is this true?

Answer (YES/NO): NO